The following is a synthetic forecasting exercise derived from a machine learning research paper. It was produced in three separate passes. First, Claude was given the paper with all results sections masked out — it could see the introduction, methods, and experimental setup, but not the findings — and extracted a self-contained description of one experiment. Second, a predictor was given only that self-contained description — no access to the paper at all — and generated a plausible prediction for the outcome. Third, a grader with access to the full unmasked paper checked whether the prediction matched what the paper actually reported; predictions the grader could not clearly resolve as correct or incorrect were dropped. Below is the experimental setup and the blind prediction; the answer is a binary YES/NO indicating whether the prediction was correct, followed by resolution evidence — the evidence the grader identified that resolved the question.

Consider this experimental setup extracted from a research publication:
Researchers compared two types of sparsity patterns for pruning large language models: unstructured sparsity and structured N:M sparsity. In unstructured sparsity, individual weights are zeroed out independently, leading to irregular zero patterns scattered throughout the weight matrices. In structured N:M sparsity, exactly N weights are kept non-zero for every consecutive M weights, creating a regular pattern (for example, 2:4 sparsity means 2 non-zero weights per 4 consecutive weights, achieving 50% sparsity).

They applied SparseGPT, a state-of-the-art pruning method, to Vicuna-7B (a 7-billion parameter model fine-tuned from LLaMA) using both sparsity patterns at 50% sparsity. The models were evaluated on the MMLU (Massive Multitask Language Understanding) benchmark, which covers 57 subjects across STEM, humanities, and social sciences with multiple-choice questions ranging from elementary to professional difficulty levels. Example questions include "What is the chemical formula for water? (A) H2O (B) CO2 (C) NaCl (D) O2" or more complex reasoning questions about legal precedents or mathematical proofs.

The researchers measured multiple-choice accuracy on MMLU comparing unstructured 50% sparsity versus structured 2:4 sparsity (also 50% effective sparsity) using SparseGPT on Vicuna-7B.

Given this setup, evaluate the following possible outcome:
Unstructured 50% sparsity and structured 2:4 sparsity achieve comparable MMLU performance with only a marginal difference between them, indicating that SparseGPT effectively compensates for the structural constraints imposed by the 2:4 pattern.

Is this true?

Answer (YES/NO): NO